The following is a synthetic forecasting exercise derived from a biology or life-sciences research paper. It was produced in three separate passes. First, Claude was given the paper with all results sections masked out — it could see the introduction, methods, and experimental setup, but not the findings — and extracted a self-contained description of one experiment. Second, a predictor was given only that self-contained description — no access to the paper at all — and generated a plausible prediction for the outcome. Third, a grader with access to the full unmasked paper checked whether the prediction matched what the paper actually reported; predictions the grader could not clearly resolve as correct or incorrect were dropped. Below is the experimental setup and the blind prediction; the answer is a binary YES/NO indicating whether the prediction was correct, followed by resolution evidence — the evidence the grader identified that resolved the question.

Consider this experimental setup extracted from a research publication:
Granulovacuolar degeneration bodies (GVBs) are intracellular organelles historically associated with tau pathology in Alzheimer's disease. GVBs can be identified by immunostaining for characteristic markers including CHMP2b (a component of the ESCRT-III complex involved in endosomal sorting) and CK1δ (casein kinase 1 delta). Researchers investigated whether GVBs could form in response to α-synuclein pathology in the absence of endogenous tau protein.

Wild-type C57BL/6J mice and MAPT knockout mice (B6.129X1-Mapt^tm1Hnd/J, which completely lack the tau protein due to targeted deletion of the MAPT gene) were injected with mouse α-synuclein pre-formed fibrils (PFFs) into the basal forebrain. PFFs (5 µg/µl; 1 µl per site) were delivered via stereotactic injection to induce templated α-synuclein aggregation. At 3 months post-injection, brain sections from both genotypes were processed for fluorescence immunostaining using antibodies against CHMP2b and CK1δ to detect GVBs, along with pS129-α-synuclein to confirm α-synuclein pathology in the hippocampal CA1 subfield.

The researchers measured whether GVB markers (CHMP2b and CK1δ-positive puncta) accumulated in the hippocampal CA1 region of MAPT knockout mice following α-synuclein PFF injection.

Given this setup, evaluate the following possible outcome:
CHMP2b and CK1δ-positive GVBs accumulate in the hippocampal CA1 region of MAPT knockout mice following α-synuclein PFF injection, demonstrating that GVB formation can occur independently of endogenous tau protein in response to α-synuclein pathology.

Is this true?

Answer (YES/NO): YES